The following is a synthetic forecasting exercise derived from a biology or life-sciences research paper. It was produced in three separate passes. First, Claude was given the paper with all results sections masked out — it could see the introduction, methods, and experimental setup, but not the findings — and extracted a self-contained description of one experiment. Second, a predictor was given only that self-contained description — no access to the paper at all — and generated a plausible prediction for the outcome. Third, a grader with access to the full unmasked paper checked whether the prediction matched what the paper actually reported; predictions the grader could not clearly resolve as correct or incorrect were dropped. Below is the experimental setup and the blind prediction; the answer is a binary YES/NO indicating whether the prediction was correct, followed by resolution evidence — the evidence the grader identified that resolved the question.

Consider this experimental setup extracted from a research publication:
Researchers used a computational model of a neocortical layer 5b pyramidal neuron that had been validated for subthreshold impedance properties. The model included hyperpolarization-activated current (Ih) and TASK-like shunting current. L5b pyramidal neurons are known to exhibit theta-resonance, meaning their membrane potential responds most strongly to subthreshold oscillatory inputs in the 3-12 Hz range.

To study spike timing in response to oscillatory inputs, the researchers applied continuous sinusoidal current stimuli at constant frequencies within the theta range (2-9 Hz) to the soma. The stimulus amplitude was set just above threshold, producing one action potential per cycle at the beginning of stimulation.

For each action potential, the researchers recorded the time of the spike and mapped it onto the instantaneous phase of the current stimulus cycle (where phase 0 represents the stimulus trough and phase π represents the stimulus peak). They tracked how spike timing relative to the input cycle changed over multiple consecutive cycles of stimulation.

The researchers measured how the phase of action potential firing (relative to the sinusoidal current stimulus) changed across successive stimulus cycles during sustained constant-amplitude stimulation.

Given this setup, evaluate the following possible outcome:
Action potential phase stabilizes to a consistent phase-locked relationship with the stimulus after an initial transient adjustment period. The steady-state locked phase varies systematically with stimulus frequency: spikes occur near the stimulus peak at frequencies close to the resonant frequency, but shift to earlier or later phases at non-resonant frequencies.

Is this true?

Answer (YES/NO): NO